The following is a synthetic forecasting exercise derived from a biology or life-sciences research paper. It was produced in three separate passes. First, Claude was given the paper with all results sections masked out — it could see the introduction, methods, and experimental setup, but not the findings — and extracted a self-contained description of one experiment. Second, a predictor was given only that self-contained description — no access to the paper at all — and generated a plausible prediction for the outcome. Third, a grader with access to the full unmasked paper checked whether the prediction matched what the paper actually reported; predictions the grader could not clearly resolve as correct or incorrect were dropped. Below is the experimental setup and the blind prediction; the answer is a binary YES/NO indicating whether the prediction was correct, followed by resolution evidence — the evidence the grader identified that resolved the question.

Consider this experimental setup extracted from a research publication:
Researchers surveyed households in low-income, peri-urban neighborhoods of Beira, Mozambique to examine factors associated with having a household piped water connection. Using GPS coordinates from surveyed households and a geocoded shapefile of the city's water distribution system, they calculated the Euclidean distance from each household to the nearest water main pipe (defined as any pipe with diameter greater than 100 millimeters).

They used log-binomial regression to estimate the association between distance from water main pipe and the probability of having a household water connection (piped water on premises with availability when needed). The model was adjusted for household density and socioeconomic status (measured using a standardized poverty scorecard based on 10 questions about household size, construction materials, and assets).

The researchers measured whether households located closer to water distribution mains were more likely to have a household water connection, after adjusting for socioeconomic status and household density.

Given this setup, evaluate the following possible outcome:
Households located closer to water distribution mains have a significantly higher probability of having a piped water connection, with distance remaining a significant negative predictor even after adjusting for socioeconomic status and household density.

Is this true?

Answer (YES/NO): YES